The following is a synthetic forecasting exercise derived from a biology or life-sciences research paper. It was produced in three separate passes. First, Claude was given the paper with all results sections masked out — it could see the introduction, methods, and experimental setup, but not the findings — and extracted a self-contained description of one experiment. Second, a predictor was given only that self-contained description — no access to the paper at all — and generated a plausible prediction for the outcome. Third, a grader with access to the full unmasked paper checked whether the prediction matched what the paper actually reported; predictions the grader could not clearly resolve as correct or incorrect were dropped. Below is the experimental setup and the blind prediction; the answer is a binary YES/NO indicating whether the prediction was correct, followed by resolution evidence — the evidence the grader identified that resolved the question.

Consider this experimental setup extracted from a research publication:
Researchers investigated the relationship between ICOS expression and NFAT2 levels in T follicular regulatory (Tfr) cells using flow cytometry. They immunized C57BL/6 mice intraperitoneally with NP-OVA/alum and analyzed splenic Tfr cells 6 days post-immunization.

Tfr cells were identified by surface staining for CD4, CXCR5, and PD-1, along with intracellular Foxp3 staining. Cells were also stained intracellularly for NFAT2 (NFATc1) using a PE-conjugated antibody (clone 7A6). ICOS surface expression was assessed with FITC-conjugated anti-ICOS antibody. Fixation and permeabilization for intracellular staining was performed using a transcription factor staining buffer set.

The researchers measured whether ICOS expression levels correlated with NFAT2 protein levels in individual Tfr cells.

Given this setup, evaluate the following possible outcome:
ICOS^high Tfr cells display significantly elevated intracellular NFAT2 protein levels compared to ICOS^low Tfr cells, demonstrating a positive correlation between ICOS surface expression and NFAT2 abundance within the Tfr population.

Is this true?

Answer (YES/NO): NO